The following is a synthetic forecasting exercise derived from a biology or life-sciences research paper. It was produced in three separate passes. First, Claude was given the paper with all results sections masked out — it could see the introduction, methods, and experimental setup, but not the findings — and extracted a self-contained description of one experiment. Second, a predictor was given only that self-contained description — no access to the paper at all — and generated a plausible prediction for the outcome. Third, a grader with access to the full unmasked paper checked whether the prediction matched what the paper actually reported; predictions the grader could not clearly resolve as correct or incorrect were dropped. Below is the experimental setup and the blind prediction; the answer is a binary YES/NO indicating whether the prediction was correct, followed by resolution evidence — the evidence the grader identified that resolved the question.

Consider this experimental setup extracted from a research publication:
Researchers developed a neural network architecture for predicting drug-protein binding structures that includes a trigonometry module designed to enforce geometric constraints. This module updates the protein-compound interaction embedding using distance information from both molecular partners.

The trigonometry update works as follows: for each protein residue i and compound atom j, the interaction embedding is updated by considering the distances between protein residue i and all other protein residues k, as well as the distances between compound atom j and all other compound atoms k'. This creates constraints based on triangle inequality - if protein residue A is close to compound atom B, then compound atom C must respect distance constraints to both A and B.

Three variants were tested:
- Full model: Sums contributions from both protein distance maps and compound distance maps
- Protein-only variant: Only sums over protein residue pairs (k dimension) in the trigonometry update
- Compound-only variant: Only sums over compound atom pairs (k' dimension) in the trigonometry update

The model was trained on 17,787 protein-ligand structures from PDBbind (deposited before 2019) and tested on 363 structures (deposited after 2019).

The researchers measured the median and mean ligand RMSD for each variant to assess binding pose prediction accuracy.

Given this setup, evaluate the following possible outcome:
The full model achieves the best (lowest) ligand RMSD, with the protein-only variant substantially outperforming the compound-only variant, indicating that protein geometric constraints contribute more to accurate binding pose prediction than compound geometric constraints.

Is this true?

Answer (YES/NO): NO